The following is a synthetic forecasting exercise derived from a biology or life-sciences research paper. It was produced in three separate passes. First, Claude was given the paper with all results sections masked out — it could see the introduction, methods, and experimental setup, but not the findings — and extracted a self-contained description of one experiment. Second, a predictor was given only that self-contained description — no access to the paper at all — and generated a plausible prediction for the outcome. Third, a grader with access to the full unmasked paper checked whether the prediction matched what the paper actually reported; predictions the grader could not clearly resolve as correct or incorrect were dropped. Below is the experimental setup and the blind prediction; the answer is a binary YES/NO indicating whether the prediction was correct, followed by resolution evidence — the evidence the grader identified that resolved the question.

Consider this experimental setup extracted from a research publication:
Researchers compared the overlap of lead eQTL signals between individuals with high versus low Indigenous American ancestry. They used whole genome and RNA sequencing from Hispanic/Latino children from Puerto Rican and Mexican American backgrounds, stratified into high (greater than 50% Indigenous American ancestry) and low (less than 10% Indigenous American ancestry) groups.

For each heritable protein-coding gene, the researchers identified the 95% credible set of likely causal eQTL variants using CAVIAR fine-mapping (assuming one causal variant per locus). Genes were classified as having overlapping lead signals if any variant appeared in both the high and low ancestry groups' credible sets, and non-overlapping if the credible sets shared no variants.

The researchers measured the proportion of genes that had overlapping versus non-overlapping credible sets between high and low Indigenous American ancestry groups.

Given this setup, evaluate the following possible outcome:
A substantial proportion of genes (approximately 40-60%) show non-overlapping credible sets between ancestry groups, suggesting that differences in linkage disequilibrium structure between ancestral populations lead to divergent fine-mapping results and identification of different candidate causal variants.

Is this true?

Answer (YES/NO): NO